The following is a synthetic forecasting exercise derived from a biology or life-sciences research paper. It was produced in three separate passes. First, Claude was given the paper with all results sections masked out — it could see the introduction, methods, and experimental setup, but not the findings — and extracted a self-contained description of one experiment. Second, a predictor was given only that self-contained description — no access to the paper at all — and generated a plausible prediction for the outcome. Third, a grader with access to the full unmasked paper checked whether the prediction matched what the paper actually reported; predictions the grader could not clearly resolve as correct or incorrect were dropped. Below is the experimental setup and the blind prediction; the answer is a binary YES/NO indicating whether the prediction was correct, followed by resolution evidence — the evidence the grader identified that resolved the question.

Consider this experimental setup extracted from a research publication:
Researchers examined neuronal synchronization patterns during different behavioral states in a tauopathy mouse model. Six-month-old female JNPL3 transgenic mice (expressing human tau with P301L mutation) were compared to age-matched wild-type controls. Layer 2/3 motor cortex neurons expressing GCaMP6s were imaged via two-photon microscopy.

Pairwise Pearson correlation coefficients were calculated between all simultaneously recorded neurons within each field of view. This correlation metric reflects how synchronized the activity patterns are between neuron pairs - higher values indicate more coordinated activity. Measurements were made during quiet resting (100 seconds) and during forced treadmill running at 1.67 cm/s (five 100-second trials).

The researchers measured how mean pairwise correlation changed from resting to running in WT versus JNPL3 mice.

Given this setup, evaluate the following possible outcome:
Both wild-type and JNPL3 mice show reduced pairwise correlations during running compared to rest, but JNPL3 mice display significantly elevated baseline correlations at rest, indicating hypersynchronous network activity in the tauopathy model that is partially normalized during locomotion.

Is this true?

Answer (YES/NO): NO